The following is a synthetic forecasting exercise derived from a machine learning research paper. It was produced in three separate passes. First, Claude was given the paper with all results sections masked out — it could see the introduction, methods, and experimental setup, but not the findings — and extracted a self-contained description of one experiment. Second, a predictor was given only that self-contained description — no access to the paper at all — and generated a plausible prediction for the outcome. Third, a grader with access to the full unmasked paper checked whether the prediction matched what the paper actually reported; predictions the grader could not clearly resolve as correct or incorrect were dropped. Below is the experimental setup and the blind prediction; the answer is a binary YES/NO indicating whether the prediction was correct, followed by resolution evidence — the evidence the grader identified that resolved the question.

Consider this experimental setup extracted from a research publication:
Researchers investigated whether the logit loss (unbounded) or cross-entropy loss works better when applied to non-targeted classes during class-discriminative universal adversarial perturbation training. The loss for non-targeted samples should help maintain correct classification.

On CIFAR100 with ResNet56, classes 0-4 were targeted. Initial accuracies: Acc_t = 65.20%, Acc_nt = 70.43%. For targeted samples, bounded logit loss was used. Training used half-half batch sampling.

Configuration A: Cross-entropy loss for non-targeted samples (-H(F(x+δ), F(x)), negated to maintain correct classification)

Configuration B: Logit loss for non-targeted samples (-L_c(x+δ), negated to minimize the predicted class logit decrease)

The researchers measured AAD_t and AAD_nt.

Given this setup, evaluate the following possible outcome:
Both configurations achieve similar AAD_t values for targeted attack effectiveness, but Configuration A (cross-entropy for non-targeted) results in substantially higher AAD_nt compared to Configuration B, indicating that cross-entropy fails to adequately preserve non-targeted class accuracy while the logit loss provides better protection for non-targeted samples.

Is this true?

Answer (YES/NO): NO